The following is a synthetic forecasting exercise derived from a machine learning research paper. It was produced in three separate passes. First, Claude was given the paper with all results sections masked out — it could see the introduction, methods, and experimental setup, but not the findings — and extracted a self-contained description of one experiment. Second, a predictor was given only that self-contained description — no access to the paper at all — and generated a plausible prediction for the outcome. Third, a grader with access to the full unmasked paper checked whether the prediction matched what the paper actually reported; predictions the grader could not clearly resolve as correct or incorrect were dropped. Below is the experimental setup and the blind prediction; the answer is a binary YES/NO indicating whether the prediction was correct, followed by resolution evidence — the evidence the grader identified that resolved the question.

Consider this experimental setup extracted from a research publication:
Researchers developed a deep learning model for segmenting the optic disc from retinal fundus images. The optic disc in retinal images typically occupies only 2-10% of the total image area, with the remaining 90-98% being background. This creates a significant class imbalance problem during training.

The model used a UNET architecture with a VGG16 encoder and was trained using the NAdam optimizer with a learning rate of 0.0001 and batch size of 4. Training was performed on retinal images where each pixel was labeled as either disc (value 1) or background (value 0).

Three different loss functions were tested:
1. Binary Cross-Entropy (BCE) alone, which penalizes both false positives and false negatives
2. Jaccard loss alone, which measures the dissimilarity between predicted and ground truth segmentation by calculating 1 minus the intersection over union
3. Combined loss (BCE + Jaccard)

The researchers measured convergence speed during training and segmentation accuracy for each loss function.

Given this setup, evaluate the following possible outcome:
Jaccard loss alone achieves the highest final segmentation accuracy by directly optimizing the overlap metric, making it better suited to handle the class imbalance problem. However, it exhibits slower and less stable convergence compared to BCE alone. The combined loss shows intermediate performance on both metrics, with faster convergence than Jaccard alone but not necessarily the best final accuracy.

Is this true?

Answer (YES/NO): NO